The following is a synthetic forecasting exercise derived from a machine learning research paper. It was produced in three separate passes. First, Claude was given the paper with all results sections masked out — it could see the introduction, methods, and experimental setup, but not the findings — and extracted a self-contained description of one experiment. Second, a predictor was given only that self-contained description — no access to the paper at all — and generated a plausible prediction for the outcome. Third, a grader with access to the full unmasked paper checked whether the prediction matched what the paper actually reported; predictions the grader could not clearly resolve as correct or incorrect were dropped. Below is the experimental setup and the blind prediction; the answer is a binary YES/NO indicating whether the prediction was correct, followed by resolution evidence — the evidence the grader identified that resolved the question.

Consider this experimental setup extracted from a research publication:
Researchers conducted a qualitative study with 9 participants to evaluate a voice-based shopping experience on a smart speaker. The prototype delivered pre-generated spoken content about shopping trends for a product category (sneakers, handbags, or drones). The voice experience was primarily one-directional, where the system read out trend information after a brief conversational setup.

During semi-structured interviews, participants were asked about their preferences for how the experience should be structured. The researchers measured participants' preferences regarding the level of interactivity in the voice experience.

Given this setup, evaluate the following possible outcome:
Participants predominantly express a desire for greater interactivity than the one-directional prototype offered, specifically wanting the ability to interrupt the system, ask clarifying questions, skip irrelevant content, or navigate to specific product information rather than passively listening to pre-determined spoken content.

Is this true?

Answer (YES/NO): YES